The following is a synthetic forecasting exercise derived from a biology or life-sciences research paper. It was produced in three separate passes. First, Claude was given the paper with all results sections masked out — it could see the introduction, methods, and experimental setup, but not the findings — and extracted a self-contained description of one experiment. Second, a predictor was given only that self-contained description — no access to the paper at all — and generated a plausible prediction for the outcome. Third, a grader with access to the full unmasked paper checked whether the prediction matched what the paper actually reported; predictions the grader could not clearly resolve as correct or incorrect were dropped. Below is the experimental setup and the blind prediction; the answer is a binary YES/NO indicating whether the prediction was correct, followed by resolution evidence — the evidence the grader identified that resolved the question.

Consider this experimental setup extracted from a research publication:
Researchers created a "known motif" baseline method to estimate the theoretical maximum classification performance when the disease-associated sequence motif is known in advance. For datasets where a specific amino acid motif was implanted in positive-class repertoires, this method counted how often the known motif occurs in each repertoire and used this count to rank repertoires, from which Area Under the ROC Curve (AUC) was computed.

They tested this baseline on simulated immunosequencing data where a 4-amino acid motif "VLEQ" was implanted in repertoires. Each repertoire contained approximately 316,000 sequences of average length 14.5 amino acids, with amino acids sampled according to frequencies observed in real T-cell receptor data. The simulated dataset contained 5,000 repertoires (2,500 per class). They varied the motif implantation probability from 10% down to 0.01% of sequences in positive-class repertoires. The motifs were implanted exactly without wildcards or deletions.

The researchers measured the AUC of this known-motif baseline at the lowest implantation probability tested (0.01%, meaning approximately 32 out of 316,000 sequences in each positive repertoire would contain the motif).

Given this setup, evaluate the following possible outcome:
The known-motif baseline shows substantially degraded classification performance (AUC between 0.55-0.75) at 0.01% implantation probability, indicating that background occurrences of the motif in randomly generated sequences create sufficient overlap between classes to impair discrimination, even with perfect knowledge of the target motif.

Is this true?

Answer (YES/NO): NO